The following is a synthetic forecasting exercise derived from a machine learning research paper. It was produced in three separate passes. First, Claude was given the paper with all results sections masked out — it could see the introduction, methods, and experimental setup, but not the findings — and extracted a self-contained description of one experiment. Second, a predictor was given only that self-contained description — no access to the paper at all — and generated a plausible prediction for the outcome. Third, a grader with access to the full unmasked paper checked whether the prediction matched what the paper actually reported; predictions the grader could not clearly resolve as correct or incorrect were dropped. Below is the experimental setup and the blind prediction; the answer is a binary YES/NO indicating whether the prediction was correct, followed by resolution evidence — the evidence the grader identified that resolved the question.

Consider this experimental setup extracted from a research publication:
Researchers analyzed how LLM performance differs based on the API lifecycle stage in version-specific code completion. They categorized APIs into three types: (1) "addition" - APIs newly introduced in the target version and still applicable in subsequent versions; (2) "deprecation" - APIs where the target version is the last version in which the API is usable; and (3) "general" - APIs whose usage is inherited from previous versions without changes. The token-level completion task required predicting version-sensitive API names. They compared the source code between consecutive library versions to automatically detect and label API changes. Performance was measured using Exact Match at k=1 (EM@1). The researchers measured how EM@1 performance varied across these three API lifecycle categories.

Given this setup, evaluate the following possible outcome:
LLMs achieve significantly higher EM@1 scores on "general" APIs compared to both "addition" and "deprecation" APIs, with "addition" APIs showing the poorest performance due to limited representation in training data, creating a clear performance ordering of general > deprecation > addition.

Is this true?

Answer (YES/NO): NO